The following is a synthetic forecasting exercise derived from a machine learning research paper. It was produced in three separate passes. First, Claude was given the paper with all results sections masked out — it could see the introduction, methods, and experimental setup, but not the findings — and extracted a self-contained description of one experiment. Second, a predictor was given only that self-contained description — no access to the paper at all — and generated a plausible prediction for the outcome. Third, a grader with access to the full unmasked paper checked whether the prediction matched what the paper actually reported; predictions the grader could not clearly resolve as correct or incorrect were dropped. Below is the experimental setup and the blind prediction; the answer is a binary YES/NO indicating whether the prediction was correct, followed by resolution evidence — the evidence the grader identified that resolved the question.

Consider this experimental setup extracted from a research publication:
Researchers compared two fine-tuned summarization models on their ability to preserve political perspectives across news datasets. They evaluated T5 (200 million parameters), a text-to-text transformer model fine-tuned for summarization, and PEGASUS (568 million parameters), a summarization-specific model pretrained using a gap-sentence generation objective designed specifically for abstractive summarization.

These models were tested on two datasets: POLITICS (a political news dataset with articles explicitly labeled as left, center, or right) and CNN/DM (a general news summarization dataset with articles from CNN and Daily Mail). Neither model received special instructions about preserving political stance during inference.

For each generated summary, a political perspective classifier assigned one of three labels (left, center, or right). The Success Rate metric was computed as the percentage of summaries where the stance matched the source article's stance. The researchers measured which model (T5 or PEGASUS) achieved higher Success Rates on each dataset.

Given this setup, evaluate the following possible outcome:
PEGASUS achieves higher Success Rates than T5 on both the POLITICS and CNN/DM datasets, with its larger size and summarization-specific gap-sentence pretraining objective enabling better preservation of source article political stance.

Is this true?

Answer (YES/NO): NO